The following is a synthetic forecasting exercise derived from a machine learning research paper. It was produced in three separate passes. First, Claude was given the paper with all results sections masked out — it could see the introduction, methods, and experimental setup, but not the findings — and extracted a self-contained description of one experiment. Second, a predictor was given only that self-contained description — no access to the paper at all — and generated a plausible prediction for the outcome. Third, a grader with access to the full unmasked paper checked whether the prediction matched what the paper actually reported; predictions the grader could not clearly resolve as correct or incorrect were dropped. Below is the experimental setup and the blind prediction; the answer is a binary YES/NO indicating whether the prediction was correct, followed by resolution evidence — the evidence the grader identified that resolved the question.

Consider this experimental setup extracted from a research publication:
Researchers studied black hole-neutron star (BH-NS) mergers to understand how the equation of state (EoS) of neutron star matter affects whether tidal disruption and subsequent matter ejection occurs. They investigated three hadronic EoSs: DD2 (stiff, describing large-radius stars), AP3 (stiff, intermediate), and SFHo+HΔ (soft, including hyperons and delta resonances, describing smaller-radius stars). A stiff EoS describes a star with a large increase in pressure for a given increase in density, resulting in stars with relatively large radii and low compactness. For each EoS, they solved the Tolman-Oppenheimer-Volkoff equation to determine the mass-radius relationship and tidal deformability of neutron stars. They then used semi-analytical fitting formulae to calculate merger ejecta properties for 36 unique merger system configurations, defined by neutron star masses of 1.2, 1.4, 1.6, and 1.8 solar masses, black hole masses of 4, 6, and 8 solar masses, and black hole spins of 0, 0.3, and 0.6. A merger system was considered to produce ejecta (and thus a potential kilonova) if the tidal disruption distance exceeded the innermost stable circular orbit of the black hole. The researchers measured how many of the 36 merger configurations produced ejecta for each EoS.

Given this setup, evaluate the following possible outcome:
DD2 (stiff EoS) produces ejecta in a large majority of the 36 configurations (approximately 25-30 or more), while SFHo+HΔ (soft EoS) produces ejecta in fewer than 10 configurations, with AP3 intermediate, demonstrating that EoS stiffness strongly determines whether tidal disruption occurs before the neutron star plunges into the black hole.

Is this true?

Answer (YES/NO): NO